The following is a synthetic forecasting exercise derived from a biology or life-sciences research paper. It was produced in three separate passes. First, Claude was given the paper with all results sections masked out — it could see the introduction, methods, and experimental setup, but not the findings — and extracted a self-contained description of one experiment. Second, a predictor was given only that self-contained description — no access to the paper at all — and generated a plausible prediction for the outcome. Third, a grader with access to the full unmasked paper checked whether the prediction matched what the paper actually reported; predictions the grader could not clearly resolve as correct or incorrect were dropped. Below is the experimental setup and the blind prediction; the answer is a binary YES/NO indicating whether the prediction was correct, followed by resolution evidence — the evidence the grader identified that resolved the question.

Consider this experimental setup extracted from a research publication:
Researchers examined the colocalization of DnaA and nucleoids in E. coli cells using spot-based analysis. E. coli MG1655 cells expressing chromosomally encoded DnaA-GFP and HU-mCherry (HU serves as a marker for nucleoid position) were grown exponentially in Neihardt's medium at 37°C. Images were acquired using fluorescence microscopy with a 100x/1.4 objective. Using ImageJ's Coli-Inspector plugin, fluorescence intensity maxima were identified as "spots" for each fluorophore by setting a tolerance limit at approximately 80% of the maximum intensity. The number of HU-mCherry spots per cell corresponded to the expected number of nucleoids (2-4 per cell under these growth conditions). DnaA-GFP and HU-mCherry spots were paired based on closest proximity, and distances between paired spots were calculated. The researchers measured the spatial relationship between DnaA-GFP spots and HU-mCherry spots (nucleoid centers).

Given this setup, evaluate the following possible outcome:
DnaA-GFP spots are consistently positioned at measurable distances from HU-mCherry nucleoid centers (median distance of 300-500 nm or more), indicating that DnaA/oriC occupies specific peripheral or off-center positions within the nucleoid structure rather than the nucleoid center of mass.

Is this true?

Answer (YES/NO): NO